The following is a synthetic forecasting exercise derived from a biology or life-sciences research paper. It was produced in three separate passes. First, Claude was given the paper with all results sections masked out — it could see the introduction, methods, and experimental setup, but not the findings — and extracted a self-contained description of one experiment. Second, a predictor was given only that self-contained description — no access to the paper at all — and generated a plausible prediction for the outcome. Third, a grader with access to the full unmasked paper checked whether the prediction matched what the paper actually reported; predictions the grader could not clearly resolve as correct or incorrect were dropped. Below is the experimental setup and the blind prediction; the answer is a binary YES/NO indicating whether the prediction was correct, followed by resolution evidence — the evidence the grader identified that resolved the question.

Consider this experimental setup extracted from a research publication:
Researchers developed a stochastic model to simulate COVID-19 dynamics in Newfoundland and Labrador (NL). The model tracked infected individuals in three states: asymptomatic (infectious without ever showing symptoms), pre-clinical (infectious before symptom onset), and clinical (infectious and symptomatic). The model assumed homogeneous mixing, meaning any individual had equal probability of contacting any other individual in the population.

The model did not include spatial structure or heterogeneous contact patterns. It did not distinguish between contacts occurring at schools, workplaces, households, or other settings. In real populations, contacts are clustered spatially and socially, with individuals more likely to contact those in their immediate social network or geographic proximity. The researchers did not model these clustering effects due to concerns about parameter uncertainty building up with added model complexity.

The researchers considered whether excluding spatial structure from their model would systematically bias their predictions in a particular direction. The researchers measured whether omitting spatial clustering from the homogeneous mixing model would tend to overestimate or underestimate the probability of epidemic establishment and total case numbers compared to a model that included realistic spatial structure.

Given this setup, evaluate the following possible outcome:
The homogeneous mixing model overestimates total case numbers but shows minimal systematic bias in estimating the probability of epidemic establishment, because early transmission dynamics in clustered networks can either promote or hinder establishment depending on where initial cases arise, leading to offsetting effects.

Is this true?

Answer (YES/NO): NO